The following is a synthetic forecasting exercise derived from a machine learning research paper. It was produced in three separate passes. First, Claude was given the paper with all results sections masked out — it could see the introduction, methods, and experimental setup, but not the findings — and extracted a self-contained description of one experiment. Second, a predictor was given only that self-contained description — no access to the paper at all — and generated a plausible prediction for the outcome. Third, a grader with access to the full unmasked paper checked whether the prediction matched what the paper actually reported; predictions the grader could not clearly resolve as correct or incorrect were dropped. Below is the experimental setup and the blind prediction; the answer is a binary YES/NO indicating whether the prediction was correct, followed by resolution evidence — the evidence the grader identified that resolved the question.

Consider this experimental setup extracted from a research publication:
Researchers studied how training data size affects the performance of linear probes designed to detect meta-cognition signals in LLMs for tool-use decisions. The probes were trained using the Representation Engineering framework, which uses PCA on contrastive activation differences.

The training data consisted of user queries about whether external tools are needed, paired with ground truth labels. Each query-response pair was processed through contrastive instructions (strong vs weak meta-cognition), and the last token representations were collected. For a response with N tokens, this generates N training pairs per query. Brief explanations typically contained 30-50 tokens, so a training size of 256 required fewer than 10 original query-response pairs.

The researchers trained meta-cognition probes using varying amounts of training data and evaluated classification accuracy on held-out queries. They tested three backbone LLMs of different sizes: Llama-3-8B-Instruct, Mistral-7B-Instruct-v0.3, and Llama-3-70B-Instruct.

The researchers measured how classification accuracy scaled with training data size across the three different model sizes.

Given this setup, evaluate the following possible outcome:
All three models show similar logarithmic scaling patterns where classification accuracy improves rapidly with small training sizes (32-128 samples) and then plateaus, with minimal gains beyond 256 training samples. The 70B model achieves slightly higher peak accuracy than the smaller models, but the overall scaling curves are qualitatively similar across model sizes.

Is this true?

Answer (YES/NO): NO